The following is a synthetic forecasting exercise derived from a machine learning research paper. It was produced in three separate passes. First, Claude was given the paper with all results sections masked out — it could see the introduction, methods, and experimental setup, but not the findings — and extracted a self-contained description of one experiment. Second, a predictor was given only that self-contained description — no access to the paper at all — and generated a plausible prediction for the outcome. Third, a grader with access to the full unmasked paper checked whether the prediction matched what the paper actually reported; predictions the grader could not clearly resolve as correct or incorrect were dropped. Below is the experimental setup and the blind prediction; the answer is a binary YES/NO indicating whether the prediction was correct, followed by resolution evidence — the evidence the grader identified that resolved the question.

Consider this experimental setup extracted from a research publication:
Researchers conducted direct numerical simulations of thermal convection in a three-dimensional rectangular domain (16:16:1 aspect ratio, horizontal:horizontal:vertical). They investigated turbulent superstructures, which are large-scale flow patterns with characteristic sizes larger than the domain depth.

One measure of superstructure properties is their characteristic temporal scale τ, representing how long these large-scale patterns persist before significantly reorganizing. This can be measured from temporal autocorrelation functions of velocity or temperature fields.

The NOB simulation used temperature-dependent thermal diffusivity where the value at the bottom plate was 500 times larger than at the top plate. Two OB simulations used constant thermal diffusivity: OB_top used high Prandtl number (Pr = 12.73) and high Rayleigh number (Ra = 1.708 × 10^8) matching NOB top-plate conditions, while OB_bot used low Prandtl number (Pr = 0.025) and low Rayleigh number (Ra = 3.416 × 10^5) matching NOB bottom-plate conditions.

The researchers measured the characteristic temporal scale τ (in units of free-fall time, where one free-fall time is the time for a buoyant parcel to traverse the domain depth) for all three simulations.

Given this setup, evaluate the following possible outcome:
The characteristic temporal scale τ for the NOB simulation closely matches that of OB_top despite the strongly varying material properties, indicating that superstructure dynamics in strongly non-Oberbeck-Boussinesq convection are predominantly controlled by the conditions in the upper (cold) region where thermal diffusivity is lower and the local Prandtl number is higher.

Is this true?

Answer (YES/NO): NO